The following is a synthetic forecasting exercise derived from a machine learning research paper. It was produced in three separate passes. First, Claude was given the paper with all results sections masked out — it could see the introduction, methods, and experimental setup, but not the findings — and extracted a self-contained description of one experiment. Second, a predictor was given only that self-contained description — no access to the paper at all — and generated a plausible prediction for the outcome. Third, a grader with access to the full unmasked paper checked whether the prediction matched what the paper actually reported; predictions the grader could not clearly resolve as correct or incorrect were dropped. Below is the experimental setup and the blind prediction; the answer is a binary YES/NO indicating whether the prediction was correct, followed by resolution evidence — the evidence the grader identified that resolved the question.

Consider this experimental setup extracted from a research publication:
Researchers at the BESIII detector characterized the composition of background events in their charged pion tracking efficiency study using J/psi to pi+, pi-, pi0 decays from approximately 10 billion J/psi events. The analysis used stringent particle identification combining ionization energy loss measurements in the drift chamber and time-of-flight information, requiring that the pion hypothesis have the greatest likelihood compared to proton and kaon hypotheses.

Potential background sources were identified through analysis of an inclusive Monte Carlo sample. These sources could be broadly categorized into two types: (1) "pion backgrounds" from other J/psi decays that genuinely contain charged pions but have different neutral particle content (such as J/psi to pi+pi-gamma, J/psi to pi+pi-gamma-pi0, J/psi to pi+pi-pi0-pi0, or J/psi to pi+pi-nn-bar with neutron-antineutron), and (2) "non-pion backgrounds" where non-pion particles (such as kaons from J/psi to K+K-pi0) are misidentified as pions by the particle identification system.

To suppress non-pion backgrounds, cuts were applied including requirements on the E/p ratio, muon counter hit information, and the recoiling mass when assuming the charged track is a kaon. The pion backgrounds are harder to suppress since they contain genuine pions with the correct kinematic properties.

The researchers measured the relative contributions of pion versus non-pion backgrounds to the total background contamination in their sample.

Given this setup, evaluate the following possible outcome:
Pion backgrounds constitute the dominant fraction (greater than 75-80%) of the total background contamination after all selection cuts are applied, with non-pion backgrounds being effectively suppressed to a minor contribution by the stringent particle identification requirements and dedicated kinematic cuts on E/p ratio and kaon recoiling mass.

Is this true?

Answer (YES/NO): YES